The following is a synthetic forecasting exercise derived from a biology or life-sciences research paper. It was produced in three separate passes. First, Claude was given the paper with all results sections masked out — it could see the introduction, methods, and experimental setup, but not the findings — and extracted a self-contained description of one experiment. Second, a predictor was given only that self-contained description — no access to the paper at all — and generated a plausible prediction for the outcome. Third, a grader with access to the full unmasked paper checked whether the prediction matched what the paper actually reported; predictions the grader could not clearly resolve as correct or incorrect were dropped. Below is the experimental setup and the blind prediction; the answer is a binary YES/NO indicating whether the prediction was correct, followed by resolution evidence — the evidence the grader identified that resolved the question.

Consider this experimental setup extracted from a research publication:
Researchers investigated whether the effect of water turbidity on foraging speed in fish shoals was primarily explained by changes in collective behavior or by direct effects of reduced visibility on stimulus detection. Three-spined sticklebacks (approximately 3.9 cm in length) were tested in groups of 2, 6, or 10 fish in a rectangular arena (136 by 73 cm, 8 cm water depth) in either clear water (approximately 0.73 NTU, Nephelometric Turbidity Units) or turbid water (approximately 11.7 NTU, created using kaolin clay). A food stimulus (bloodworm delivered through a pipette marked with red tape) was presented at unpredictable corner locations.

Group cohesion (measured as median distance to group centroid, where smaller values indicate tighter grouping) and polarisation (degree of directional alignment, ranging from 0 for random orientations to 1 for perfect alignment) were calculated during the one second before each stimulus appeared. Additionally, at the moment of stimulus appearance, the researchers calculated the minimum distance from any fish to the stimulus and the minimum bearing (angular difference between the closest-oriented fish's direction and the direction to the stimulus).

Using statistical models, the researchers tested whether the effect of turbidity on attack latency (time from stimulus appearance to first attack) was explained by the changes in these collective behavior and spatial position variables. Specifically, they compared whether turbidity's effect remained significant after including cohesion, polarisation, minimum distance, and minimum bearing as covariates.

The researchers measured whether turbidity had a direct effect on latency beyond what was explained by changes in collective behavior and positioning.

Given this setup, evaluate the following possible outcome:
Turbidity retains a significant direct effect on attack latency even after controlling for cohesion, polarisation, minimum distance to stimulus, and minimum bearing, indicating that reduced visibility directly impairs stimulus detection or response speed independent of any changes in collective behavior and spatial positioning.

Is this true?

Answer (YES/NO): YES